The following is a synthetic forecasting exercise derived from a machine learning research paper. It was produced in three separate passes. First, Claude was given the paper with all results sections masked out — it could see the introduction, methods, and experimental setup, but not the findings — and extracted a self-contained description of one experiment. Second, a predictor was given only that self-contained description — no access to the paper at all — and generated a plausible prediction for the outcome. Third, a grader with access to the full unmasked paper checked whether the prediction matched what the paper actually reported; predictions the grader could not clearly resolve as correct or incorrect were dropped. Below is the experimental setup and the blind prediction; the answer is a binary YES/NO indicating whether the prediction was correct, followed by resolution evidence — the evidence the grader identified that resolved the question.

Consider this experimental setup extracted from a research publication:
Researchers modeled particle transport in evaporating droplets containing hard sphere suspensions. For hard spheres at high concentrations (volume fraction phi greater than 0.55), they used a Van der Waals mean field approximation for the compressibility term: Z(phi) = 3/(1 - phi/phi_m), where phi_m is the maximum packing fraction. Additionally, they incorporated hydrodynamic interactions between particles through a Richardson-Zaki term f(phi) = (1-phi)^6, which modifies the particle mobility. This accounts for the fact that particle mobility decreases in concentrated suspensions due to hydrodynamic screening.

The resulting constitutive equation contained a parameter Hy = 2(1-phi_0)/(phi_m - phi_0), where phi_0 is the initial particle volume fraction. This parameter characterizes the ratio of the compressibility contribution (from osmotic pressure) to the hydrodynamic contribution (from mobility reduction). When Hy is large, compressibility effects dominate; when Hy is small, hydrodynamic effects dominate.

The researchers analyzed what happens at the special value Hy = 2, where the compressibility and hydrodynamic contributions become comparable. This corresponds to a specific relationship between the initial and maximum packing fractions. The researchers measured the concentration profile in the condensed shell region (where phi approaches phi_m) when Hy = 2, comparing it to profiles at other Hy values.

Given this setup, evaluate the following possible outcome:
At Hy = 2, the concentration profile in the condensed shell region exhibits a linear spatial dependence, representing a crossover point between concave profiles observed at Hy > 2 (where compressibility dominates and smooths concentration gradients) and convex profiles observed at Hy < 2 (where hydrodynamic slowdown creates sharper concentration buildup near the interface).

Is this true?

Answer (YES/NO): NO